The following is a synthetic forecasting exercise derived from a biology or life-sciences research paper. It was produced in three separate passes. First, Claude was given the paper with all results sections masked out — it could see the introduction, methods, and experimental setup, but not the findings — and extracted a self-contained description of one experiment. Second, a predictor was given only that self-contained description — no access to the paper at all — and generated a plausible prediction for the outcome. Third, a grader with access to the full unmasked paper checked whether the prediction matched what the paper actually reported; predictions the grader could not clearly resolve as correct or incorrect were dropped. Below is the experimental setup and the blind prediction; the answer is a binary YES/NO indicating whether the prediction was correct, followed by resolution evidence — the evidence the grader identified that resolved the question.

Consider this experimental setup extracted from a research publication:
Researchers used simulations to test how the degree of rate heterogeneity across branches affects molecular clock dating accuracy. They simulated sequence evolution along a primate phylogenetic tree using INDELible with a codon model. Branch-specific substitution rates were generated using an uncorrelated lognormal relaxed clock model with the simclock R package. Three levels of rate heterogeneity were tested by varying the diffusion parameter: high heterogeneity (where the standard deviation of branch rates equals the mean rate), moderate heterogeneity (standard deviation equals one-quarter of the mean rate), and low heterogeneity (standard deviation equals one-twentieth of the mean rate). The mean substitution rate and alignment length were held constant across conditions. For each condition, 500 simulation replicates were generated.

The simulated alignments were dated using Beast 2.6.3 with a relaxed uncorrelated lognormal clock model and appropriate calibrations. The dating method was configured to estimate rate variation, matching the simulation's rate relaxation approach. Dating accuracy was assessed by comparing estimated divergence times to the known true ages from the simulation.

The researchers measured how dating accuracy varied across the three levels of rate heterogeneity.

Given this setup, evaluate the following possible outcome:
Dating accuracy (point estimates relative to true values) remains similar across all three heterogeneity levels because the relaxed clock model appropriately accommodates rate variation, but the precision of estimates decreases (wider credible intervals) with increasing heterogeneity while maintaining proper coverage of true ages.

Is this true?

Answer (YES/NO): NO